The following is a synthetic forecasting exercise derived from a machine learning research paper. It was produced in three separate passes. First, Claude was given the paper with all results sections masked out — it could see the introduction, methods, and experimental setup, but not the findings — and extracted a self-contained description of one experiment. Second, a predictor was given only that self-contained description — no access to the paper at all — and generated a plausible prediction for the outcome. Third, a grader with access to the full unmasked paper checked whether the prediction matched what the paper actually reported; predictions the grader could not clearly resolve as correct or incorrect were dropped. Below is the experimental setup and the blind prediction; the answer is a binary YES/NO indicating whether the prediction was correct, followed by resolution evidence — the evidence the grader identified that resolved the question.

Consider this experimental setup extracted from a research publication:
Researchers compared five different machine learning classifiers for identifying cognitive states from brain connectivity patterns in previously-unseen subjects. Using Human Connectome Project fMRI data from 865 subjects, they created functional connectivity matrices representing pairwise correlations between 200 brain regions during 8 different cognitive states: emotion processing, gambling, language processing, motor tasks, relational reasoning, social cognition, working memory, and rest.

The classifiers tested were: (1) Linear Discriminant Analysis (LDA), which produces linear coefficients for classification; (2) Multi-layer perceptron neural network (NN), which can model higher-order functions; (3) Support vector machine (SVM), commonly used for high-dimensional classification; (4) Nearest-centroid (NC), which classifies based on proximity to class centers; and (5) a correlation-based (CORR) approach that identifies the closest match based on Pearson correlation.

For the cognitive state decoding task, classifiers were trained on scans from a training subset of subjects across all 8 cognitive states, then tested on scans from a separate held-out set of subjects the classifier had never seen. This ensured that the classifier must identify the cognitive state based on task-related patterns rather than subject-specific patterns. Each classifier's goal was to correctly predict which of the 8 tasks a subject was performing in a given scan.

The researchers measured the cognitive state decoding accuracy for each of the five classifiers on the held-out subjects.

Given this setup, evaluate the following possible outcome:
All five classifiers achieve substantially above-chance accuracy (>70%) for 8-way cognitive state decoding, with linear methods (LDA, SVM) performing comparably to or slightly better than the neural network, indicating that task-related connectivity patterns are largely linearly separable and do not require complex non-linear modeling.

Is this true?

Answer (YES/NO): NO